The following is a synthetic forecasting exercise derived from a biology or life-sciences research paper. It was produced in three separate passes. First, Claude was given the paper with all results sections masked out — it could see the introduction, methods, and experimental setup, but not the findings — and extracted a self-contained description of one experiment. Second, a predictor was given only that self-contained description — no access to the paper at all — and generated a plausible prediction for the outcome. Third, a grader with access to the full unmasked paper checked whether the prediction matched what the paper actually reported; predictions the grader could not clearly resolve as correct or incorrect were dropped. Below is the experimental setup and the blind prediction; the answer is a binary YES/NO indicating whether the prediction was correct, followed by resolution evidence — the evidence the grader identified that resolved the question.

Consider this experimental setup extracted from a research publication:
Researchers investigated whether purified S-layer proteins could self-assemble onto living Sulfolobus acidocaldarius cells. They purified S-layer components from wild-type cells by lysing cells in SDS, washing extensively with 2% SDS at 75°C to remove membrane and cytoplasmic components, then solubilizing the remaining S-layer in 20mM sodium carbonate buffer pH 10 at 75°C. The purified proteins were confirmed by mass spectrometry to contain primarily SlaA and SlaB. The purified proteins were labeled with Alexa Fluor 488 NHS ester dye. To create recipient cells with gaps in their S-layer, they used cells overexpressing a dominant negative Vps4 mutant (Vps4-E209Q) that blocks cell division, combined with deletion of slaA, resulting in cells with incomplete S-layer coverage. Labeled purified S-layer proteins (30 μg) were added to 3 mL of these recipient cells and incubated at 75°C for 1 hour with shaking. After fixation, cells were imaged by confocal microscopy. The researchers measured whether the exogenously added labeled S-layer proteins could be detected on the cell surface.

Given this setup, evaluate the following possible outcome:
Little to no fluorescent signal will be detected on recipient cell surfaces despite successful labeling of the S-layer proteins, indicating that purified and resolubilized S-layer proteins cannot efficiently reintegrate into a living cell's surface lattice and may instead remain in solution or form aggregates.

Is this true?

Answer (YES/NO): NO